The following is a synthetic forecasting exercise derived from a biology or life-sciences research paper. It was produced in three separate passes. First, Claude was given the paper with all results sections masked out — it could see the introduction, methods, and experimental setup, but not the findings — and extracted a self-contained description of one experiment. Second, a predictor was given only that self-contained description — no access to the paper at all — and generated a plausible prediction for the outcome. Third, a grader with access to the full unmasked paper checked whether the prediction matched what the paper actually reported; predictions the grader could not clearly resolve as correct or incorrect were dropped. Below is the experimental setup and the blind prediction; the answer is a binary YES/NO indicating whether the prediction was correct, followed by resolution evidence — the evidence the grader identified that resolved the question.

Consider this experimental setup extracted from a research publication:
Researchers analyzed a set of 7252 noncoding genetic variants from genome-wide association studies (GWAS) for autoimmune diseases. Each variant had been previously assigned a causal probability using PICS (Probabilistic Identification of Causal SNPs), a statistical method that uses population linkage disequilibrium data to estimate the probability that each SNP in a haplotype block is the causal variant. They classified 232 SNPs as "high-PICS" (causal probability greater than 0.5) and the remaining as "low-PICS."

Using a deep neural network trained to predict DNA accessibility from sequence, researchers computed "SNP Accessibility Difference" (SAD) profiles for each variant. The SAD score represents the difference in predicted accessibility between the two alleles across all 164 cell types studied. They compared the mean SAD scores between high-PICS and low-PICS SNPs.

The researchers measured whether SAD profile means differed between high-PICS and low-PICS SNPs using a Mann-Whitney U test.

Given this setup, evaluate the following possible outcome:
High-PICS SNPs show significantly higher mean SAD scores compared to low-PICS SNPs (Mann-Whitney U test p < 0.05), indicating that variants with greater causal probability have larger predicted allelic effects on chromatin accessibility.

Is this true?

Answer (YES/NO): YES